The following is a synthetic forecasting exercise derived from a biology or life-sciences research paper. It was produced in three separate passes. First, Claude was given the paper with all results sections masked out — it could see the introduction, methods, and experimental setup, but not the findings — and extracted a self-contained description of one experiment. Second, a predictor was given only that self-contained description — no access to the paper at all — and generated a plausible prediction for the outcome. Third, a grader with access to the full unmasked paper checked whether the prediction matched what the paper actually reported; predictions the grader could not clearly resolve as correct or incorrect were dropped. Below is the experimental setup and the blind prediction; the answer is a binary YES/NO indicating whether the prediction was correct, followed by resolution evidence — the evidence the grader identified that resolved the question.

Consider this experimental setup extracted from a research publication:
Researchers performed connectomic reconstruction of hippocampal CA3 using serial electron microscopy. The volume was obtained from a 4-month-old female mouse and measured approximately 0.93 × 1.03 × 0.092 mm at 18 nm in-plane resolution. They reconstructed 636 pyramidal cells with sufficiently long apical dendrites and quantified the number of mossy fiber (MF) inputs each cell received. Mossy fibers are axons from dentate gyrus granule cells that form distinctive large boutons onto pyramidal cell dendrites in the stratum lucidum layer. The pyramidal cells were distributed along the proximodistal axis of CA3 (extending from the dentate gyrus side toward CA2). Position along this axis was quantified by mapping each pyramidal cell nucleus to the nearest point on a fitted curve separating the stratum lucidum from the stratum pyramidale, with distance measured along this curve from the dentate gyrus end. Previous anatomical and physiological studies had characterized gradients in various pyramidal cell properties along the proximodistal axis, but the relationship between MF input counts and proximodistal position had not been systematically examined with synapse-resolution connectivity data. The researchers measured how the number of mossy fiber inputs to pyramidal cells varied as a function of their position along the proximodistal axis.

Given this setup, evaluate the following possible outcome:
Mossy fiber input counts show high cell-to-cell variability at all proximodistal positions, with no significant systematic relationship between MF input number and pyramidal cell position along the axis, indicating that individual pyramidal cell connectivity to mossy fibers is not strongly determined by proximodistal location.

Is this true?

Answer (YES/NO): NO